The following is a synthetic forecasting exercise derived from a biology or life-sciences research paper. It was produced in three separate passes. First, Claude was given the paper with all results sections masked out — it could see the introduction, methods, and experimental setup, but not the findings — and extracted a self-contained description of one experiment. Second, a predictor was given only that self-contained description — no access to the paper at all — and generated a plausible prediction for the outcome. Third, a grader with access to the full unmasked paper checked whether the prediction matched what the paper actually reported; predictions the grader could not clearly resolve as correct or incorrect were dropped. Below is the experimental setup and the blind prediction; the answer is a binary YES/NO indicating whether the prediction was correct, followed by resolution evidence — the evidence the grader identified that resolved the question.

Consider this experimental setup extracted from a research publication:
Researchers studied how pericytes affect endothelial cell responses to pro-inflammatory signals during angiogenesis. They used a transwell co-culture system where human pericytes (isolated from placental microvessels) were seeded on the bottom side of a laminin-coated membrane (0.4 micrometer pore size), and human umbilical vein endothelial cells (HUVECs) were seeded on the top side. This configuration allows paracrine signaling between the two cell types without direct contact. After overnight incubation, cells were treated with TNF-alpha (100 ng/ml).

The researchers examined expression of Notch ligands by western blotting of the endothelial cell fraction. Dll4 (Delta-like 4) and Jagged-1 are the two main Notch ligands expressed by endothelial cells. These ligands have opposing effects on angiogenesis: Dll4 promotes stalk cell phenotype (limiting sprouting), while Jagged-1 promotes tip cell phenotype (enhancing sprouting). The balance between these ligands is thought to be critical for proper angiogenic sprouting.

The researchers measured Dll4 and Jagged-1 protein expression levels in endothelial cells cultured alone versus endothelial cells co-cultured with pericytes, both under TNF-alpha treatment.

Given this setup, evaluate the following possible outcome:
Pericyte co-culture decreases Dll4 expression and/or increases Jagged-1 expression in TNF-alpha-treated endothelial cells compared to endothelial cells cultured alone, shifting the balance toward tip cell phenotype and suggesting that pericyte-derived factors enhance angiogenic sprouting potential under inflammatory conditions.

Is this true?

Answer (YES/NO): NO